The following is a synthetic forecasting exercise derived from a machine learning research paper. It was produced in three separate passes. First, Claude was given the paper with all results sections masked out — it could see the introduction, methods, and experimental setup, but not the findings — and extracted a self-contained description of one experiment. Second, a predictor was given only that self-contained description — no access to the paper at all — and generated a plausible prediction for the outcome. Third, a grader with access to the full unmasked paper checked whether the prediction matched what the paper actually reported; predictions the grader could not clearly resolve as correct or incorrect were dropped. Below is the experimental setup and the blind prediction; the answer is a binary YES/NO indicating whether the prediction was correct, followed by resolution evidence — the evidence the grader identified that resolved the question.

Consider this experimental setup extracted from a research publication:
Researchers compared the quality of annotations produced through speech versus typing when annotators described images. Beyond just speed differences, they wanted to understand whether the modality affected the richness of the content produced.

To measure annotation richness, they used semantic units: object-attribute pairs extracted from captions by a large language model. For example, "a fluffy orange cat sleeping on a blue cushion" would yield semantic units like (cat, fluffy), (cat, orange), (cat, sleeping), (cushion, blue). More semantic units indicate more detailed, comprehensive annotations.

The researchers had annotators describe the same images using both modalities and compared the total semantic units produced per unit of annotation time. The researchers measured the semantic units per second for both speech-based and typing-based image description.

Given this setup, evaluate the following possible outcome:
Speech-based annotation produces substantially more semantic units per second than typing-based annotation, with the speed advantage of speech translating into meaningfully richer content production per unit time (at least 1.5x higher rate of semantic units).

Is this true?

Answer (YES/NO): YES